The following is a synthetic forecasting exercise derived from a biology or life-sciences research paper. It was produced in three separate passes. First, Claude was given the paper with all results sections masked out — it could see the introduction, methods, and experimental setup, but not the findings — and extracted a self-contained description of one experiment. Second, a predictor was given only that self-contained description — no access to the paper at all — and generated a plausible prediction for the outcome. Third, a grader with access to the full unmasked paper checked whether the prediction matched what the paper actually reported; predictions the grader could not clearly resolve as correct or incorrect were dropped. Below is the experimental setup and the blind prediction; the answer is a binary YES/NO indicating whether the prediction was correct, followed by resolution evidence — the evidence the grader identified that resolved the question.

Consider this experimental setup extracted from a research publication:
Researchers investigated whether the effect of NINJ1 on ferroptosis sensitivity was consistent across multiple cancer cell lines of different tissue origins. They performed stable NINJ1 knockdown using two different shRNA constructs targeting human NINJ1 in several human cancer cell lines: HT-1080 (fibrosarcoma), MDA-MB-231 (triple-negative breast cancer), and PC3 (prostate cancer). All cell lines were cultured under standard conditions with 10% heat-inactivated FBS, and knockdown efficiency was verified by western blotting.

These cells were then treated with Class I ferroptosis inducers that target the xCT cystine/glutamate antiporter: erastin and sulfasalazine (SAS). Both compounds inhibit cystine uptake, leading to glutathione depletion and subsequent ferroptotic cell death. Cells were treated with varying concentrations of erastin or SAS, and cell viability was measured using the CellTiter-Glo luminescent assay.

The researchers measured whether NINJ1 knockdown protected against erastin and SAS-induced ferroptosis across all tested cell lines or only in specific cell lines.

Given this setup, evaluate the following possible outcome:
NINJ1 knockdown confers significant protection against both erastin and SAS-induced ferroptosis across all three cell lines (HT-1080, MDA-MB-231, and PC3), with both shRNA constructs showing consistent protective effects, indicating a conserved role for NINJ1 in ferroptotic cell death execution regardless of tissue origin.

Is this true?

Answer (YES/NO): YES